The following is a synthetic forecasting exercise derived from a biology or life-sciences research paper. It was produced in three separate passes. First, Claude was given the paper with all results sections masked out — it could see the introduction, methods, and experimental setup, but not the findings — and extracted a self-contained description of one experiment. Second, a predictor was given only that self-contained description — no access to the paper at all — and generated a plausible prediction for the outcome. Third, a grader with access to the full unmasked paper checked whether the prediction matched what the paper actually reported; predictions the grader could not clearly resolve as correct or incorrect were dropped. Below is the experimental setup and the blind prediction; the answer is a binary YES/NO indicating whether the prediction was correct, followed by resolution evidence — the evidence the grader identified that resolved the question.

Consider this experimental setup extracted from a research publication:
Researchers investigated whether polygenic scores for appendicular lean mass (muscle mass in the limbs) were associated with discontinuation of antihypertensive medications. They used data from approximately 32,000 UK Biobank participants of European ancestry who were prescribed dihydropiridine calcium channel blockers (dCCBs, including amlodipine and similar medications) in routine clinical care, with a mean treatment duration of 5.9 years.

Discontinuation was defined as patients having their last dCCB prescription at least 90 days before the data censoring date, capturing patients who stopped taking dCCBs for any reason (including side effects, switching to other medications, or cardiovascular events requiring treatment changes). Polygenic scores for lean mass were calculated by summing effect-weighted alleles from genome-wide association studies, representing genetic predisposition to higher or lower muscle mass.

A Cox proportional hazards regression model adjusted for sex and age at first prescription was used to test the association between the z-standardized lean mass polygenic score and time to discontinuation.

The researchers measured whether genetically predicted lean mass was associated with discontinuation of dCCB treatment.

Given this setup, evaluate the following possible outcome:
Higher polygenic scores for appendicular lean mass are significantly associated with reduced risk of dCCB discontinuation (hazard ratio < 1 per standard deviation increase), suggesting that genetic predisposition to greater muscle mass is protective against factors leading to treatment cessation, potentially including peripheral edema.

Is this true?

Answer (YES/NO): NO